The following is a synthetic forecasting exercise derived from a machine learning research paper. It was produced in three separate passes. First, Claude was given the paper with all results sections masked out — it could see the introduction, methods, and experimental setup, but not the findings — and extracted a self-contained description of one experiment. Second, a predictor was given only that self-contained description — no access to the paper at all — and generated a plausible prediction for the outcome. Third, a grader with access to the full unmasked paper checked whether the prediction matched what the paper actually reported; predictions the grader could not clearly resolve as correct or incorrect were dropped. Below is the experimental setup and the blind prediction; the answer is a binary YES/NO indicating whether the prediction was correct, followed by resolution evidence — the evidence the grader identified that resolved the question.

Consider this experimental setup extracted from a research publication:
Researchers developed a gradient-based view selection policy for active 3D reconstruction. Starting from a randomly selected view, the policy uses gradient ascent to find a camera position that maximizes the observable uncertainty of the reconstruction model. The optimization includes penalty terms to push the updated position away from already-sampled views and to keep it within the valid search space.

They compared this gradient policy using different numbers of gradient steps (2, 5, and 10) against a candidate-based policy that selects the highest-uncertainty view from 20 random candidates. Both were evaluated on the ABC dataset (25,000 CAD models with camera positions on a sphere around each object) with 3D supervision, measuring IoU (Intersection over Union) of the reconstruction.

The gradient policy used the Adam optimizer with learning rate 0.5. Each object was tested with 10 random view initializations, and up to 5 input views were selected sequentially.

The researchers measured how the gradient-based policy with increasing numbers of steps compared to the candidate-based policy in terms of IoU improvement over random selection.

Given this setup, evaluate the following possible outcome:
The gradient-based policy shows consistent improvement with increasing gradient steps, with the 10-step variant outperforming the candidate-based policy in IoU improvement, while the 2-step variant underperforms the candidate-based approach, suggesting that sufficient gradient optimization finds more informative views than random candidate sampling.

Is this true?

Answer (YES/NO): NO